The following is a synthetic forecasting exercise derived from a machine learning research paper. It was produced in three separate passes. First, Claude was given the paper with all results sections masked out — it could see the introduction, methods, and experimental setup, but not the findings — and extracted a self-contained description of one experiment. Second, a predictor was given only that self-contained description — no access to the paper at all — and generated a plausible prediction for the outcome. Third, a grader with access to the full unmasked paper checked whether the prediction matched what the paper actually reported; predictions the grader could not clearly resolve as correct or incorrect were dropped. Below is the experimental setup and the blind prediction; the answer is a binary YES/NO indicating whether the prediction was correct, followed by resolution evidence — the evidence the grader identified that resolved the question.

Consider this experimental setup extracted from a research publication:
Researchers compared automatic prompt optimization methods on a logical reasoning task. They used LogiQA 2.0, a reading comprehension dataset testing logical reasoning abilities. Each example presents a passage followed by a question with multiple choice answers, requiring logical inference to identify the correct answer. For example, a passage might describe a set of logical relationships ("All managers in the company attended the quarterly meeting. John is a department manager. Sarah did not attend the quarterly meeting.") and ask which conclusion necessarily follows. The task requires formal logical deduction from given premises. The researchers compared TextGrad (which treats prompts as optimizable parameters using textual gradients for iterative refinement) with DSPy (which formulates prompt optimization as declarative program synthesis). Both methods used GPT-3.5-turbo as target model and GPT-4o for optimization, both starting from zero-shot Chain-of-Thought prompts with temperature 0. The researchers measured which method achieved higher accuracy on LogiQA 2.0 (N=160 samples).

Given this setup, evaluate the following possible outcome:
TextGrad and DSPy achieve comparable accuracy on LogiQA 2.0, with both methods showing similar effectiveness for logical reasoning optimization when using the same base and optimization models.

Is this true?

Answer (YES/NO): YES